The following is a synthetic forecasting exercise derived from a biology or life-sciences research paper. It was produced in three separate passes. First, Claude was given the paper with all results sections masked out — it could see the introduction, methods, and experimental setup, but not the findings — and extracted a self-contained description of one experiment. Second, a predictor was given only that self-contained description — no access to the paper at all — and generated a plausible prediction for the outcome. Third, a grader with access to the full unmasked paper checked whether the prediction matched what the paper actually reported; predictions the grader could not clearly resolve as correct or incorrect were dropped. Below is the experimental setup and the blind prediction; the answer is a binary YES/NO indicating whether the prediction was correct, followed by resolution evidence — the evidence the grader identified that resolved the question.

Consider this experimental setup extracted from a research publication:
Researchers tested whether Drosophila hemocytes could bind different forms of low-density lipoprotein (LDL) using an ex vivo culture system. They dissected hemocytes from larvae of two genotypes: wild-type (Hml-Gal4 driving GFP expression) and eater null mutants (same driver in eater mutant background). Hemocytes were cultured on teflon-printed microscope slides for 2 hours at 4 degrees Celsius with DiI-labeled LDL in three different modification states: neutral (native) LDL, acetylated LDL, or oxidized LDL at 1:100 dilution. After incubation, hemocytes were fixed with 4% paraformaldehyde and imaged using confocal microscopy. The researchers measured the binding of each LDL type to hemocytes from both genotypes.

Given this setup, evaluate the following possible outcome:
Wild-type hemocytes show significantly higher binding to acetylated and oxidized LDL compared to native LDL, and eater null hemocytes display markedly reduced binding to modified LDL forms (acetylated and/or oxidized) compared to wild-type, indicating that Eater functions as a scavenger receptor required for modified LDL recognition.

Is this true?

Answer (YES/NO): YES